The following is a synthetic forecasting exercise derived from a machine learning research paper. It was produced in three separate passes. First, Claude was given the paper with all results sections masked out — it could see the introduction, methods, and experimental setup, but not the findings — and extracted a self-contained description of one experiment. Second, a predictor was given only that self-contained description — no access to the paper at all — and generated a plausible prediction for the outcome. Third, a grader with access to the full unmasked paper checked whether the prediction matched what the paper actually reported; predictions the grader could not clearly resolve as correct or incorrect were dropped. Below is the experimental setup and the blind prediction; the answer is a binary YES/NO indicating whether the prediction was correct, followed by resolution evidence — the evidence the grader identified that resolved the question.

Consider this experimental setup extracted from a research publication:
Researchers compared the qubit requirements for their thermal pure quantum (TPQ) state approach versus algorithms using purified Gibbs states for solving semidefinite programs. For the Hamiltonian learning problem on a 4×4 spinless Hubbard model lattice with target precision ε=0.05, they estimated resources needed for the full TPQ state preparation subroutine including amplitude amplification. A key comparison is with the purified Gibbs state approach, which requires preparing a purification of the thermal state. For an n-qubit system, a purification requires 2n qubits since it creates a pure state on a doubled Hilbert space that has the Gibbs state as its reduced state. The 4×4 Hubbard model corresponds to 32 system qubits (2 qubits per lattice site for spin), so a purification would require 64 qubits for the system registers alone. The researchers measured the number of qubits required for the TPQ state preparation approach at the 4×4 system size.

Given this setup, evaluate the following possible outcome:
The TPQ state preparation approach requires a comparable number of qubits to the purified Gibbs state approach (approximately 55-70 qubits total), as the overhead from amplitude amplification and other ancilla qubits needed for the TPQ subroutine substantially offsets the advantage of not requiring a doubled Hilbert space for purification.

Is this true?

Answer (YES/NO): NO